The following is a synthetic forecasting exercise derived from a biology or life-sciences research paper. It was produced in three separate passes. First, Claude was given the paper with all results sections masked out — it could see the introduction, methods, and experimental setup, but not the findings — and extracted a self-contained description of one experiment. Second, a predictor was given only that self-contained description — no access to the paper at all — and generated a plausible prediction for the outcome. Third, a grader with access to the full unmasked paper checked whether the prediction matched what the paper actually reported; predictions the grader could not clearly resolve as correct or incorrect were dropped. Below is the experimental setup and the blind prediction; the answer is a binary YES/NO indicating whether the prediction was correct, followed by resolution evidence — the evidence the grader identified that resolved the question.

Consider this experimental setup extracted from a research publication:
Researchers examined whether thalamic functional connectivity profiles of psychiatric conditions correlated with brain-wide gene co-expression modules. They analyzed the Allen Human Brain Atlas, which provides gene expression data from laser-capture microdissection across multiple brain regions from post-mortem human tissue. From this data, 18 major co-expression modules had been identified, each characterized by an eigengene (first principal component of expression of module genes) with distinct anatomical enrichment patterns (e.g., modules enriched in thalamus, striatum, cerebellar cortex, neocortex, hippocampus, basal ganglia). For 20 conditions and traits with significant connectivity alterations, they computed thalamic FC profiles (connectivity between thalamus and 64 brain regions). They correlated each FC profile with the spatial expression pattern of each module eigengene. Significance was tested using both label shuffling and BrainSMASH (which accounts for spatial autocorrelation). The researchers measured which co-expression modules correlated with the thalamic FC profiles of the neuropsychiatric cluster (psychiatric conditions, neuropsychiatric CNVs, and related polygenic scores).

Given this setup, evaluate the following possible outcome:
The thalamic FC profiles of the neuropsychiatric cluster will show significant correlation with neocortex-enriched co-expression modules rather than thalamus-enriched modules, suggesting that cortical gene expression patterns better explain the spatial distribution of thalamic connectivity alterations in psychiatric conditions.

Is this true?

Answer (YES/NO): NO